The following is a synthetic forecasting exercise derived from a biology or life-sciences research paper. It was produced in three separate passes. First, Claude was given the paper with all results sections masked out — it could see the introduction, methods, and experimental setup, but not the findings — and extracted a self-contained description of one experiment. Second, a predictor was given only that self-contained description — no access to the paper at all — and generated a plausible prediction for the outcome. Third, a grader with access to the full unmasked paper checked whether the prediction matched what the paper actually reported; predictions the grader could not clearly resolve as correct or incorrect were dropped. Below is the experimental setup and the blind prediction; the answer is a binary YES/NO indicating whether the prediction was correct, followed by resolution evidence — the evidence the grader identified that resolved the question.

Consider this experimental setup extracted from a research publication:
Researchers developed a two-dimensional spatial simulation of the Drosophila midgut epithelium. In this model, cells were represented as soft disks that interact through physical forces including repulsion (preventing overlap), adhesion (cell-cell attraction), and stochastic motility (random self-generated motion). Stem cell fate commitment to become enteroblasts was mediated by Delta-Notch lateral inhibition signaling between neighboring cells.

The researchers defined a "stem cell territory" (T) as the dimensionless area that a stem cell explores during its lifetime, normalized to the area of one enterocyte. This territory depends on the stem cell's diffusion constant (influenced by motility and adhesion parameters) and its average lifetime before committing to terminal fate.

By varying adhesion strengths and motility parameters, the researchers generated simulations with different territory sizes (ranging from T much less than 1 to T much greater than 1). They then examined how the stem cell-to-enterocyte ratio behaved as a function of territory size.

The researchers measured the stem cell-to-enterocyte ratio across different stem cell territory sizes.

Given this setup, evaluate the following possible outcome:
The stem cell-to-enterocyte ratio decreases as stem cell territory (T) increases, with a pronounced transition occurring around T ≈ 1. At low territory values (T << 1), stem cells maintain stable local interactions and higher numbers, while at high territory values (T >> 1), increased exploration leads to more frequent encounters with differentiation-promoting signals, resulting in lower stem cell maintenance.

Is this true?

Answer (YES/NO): NO